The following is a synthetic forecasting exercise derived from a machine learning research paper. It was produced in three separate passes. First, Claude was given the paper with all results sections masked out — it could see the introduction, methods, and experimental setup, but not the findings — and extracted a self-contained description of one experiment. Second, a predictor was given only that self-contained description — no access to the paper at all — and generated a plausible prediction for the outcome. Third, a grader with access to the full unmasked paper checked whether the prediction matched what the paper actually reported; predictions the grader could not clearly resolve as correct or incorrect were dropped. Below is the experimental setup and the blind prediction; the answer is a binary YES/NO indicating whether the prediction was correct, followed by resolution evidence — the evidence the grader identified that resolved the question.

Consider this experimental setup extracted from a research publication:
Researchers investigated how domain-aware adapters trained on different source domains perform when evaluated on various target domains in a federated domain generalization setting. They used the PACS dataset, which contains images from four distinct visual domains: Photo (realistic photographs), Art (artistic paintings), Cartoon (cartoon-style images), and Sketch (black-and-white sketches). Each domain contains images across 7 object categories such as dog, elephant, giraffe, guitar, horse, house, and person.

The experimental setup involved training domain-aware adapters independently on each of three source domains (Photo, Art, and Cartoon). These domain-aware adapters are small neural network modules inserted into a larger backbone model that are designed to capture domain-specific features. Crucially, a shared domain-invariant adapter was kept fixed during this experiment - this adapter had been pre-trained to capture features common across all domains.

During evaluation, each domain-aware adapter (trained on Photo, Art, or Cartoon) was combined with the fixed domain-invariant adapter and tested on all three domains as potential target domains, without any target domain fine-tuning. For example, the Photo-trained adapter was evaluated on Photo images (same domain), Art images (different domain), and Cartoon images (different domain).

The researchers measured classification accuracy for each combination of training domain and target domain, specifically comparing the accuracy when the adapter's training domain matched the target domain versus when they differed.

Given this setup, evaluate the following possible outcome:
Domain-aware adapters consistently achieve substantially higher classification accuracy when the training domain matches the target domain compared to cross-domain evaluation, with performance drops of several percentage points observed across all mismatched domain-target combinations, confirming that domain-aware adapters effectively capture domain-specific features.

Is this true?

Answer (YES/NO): NO